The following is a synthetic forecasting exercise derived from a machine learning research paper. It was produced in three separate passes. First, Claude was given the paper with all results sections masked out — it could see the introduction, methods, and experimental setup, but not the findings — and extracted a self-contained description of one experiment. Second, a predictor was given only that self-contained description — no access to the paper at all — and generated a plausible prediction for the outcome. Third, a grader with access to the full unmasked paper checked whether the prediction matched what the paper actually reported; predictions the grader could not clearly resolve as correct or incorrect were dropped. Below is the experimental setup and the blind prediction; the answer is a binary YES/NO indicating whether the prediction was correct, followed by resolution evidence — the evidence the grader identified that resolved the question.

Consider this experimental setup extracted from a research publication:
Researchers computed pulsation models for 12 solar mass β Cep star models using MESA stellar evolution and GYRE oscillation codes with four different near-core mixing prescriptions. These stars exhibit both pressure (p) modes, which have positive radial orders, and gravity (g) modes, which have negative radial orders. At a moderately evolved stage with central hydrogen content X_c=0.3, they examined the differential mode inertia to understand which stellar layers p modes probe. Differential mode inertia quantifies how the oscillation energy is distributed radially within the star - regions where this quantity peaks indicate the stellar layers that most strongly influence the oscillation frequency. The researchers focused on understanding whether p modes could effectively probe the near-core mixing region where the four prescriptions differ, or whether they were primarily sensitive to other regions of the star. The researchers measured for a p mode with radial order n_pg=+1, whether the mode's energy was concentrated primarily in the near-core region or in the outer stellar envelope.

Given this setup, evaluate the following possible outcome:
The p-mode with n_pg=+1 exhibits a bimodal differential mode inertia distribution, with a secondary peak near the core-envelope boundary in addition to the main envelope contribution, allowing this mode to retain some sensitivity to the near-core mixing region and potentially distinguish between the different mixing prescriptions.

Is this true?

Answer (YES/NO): NO